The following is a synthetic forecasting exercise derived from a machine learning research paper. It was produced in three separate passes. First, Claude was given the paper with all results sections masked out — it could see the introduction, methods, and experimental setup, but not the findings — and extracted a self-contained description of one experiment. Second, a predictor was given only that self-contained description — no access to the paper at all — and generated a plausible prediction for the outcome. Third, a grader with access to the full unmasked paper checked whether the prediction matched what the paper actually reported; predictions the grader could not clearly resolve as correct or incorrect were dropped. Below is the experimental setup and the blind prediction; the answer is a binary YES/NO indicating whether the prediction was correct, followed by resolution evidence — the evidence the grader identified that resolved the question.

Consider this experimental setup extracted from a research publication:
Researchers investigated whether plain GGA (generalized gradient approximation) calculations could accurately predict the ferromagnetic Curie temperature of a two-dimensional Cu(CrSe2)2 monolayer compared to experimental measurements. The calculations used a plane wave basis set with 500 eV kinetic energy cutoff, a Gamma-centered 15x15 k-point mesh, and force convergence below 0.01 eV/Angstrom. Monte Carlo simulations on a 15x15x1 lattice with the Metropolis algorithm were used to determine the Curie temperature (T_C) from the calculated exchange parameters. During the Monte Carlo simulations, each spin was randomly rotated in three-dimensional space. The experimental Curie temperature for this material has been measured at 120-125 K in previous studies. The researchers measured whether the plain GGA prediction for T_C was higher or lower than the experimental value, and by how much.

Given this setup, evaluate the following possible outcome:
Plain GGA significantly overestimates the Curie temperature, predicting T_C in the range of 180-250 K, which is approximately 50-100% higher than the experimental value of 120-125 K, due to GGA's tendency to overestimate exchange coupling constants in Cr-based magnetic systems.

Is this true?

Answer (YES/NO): NO